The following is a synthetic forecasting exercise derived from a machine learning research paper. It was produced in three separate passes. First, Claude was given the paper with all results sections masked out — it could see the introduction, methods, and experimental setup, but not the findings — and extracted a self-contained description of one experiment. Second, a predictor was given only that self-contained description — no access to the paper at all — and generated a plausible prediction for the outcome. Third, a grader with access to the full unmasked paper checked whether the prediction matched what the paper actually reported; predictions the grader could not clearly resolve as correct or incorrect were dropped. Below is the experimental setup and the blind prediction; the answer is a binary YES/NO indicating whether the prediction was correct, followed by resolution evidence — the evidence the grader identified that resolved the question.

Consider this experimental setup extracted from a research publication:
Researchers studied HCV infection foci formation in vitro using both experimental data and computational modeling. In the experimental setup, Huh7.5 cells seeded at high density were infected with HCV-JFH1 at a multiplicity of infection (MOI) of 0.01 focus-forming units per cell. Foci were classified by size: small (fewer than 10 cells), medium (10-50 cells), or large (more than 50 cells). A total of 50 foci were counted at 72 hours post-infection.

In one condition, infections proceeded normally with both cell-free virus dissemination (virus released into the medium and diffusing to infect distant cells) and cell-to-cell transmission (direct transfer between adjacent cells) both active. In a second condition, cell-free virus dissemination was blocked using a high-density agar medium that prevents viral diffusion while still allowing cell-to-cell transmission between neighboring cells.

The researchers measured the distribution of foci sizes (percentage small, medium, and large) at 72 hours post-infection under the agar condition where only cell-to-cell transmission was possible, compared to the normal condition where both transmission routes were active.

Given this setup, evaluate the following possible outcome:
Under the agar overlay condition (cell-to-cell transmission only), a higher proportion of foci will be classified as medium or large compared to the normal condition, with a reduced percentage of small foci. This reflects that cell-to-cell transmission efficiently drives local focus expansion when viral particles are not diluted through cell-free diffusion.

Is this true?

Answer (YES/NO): YES